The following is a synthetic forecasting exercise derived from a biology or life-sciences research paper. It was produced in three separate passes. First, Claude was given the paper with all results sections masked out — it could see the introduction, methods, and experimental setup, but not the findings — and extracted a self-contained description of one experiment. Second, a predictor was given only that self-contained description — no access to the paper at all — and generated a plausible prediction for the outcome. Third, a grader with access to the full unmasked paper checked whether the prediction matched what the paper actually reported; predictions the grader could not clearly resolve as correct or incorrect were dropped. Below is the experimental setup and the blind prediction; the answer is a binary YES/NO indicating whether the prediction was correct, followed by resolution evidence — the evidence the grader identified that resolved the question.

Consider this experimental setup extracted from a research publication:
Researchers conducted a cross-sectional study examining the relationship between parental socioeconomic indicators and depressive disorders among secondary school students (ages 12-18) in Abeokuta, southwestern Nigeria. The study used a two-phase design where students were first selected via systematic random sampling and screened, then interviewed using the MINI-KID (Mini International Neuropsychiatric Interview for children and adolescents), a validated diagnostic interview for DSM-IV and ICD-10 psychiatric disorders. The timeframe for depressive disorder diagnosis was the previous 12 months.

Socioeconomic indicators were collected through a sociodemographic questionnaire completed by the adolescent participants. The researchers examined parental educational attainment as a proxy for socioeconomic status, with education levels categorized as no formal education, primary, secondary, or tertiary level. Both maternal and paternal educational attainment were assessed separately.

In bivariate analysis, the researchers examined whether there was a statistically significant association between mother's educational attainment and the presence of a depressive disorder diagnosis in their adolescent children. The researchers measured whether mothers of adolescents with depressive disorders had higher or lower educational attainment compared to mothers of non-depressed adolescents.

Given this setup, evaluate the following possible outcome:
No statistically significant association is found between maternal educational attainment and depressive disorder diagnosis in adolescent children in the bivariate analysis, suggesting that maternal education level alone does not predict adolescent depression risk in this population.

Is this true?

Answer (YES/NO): NO